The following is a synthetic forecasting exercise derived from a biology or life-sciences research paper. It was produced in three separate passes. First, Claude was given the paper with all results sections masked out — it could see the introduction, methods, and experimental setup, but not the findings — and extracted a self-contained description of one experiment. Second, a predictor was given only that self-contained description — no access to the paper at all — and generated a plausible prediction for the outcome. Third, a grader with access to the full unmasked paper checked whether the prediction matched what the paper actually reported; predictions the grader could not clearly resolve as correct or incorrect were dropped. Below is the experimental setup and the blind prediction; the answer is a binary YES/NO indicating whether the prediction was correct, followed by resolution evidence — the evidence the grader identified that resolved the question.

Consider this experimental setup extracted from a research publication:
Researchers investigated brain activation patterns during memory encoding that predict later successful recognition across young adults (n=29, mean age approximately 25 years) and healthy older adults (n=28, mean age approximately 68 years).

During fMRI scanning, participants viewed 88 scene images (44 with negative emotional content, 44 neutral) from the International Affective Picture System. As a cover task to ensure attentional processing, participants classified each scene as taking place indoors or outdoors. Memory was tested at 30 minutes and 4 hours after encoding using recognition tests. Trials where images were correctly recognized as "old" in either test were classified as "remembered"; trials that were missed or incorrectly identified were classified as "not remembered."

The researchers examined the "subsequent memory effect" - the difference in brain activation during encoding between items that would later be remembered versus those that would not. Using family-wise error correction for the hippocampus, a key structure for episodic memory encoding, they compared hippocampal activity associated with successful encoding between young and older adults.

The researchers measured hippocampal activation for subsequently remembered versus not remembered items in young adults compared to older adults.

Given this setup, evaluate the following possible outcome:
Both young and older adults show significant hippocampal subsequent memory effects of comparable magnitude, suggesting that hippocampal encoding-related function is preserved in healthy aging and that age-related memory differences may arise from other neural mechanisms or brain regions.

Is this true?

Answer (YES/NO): NO